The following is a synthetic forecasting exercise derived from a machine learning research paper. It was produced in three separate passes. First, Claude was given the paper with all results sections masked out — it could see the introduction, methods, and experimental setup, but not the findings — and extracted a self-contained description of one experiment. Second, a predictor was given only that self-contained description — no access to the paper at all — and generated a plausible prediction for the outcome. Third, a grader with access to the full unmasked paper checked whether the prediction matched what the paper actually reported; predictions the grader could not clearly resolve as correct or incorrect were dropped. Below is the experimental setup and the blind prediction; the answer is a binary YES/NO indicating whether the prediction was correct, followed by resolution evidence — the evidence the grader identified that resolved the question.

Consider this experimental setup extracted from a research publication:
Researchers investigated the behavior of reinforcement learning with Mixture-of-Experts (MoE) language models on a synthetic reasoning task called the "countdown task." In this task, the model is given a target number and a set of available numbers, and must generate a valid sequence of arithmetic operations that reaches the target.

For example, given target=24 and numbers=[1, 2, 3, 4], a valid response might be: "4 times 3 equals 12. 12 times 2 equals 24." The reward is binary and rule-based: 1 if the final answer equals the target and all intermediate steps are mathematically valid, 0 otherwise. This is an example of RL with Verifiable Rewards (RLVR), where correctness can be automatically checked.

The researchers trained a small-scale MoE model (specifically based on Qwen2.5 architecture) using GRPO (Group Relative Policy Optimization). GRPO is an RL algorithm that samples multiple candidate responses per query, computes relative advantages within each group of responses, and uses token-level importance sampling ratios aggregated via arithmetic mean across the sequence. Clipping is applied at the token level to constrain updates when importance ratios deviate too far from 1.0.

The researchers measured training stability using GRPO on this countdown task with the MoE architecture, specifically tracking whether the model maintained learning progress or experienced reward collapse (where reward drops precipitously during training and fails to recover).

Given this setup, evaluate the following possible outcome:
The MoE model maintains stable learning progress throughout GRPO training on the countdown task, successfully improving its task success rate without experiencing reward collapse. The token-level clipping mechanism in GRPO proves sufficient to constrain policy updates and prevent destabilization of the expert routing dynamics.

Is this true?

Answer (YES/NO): NO